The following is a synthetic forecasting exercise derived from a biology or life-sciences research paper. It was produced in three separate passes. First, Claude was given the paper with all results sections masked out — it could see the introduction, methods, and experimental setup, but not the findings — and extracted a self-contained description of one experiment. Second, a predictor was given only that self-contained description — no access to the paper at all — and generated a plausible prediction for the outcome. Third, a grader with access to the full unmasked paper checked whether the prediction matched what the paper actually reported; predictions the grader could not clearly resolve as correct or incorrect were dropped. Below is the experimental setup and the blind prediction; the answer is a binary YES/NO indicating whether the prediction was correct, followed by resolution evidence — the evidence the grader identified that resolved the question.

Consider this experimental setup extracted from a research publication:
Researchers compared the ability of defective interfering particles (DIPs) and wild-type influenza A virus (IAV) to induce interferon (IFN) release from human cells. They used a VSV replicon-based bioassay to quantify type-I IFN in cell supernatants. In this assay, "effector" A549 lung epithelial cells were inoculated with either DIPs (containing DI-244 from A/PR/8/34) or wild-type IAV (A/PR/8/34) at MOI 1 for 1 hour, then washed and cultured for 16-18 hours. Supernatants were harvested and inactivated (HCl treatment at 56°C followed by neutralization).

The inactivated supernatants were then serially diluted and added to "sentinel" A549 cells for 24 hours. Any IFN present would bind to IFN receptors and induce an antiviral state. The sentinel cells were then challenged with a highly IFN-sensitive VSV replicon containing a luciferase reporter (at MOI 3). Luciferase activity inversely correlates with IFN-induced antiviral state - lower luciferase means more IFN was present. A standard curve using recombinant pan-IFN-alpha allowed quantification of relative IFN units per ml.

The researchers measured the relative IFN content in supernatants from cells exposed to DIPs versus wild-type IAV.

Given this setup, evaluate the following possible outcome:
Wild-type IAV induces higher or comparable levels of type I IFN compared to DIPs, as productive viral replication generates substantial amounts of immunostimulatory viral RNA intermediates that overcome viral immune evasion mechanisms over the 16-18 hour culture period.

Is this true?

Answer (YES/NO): YES